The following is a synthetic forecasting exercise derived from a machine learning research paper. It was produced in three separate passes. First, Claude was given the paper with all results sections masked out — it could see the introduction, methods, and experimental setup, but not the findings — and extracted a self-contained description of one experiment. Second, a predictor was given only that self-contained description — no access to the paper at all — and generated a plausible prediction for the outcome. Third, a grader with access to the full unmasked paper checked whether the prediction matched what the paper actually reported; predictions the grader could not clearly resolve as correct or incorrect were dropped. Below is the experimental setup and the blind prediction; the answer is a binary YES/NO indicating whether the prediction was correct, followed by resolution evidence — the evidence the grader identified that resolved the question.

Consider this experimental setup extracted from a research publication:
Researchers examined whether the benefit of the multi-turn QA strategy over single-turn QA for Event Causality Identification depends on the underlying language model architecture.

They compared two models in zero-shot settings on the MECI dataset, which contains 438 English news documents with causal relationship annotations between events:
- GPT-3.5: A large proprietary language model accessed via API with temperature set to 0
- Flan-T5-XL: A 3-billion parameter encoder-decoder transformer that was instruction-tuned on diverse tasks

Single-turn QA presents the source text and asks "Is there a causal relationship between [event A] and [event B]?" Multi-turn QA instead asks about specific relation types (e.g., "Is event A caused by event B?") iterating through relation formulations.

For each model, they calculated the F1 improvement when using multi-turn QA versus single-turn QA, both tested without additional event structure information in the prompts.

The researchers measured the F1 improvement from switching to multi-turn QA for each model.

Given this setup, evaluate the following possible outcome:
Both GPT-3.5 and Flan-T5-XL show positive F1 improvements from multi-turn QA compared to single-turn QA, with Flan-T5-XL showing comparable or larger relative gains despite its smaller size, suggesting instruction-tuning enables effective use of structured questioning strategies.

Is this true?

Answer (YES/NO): NO